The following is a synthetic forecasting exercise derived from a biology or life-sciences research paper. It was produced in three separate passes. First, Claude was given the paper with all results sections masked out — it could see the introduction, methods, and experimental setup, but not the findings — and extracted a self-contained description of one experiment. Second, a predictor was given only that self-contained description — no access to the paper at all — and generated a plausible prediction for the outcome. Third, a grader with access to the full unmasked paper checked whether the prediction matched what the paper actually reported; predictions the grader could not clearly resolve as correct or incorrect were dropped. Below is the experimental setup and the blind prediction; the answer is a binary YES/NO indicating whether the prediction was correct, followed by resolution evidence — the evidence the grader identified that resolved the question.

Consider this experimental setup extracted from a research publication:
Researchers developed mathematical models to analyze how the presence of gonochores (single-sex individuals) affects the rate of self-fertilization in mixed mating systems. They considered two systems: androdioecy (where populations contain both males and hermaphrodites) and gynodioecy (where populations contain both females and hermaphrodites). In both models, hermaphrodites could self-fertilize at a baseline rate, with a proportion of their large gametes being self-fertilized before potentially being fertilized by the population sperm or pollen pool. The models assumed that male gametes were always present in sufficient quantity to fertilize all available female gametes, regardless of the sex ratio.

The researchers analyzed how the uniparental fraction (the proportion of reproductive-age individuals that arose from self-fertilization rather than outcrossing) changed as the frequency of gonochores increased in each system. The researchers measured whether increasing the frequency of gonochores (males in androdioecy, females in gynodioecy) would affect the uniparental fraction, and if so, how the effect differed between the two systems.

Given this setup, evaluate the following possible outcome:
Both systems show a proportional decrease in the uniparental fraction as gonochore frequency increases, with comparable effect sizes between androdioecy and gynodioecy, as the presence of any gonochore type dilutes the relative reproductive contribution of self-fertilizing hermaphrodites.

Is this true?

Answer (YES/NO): NO